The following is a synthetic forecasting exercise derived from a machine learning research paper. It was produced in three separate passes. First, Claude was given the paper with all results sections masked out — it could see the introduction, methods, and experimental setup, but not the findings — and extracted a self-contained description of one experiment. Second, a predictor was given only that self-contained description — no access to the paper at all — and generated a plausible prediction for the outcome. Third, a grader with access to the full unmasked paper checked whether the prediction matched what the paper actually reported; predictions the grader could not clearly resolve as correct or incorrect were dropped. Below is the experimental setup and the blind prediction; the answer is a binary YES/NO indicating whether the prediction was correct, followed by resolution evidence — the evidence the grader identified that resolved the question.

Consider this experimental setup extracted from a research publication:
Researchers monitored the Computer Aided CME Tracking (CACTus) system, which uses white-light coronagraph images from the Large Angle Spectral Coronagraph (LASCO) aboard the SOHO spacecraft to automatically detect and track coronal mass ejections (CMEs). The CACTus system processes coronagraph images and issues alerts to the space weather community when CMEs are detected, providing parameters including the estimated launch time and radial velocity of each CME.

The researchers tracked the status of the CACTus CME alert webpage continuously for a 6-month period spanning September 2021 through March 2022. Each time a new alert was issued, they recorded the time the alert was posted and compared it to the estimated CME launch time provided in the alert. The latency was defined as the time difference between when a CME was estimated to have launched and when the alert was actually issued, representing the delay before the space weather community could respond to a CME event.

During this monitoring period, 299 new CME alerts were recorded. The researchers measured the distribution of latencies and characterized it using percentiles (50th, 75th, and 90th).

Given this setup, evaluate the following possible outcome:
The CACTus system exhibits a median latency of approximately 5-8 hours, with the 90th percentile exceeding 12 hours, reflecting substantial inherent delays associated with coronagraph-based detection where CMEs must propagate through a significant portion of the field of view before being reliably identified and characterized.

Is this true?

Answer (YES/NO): NO